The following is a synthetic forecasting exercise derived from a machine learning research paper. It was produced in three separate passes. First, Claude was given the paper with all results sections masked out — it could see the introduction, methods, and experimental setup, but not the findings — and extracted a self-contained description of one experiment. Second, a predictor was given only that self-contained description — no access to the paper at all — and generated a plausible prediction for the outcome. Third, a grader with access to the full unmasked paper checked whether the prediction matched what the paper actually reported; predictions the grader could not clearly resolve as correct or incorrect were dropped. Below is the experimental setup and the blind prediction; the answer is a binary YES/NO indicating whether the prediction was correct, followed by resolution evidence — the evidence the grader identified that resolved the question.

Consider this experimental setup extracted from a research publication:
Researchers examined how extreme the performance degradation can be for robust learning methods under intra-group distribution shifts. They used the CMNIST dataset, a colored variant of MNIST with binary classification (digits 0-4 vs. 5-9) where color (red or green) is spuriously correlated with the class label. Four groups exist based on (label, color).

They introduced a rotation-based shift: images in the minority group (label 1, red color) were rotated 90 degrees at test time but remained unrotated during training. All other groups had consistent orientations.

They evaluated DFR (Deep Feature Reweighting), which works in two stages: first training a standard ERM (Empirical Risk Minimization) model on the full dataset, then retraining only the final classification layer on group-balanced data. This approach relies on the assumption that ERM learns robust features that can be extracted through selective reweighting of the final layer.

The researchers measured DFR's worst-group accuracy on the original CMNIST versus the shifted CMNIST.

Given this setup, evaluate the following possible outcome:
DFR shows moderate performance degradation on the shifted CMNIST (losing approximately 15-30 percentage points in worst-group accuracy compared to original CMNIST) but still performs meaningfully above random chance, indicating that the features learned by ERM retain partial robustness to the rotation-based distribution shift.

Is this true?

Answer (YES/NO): NO